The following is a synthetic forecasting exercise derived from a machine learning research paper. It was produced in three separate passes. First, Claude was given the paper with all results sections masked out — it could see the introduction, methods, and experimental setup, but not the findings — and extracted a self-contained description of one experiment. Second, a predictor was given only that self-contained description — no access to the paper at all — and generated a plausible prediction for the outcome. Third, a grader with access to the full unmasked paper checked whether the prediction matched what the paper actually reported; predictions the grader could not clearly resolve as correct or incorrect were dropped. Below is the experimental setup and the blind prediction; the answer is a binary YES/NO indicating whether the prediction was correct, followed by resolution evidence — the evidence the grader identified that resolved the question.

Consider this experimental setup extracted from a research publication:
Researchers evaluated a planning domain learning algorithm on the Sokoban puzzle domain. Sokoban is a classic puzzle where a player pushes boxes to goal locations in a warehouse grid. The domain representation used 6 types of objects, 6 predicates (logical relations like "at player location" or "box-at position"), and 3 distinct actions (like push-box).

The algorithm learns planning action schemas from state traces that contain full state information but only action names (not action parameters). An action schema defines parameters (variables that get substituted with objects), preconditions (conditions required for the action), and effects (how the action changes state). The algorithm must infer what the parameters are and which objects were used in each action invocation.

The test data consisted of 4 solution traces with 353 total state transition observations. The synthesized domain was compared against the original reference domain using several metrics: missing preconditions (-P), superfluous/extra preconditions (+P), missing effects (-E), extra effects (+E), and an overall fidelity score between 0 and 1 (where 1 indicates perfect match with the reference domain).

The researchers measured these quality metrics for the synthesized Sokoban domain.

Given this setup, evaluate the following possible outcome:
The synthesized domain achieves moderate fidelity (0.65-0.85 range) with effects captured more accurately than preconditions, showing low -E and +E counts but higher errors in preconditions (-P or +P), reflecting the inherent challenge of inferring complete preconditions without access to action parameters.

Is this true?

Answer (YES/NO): NO